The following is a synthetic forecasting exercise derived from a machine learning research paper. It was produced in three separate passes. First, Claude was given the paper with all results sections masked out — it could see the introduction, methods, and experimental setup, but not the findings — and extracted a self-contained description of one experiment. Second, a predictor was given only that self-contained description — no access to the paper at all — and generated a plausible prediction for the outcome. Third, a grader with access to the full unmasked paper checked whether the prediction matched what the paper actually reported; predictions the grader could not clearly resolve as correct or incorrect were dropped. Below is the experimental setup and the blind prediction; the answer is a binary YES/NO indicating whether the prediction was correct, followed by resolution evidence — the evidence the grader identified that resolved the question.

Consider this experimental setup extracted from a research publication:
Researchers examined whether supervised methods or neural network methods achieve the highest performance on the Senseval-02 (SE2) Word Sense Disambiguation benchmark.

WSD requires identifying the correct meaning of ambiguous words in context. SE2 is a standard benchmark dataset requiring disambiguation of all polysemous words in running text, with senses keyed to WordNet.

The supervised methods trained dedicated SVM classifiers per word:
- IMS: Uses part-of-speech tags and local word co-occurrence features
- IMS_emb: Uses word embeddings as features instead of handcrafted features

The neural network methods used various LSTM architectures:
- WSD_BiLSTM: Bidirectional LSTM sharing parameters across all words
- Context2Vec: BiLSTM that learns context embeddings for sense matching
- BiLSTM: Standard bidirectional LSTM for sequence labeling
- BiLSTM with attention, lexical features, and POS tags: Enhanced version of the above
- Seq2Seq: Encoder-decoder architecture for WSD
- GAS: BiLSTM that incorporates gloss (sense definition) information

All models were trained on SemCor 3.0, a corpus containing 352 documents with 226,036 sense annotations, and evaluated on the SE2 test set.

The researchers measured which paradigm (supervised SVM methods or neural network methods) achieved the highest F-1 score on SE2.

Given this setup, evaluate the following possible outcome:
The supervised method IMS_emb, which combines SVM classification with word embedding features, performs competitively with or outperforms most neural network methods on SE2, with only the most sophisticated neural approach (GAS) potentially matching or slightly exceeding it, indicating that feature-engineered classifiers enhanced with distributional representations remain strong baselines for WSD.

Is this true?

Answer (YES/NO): NO